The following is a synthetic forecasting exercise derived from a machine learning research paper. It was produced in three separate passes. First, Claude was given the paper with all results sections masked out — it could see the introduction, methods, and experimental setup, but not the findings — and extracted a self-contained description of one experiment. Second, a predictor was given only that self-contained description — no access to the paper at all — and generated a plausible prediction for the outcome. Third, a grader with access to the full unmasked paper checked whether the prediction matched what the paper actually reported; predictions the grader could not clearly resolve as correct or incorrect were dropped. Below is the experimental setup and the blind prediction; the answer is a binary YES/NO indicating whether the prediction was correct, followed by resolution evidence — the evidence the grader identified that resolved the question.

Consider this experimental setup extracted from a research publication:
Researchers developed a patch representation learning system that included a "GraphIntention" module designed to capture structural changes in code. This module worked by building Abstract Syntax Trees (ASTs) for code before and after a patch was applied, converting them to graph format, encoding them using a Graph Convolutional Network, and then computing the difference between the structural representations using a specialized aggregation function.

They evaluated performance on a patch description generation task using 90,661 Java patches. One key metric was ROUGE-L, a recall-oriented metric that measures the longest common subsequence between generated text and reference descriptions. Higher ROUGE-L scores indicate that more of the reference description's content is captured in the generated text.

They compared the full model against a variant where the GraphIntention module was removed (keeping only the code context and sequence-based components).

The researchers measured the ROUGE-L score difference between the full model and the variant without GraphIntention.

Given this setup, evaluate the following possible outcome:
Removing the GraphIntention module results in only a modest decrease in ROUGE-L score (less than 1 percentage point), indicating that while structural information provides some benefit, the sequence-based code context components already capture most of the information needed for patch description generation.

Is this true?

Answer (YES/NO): NO